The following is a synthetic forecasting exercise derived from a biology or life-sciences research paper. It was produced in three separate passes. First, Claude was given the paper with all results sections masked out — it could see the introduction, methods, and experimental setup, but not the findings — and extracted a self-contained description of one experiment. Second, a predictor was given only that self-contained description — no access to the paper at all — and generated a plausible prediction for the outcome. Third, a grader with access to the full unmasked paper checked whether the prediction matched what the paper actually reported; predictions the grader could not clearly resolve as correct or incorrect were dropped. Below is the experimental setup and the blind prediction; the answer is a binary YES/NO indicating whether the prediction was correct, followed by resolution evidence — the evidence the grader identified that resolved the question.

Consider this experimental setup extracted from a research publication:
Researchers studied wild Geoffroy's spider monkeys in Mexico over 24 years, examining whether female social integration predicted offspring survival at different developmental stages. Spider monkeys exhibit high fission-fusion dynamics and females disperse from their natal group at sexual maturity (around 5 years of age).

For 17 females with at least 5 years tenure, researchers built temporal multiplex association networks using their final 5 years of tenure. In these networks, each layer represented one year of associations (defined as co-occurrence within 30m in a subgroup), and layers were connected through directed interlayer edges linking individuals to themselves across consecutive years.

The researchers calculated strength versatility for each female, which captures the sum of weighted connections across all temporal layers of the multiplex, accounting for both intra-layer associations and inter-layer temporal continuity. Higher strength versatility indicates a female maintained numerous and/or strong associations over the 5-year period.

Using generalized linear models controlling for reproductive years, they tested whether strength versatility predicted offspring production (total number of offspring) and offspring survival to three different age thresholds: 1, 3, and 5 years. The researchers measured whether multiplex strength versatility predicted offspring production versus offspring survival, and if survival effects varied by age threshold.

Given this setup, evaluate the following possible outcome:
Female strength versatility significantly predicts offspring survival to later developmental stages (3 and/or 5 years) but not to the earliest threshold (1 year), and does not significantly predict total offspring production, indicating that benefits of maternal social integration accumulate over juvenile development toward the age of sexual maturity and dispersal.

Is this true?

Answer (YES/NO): NO